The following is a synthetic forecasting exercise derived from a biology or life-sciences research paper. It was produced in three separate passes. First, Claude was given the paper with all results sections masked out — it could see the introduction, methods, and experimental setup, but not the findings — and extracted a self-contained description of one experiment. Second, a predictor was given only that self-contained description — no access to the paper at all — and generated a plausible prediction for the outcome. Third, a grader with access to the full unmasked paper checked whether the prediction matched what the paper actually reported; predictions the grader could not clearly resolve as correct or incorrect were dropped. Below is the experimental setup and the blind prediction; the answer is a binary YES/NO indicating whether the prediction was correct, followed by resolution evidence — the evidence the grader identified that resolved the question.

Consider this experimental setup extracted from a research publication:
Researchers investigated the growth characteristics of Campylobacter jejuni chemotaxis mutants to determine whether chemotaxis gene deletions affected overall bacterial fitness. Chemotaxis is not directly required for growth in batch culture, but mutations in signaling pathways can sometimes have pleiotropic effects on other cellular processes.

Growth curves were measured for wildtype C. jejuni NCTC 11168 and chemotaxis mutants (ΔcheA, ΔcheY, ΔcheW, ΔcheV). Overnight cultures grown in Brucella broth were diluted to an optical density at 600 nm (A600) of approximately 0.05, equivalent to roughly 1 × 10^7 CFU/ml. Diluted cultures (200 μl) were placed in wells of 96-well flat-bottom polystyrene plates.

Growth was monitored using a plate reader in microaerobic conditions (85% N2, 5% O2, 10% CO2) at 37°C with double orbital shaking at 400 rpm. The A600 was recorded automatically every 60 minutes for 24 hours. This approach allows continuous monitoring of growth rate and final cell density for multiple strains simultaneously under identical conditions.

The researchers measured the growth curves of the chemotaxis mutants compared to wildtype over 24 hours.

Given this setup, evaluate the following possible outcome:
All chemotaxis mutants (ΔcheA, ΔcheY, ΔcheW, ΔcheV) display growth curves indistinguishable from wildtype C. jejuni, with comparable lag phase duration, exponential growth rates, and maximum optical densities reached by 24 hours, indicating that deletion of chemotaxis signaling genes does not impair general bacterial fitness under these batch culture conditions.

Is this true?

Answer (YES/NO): YES